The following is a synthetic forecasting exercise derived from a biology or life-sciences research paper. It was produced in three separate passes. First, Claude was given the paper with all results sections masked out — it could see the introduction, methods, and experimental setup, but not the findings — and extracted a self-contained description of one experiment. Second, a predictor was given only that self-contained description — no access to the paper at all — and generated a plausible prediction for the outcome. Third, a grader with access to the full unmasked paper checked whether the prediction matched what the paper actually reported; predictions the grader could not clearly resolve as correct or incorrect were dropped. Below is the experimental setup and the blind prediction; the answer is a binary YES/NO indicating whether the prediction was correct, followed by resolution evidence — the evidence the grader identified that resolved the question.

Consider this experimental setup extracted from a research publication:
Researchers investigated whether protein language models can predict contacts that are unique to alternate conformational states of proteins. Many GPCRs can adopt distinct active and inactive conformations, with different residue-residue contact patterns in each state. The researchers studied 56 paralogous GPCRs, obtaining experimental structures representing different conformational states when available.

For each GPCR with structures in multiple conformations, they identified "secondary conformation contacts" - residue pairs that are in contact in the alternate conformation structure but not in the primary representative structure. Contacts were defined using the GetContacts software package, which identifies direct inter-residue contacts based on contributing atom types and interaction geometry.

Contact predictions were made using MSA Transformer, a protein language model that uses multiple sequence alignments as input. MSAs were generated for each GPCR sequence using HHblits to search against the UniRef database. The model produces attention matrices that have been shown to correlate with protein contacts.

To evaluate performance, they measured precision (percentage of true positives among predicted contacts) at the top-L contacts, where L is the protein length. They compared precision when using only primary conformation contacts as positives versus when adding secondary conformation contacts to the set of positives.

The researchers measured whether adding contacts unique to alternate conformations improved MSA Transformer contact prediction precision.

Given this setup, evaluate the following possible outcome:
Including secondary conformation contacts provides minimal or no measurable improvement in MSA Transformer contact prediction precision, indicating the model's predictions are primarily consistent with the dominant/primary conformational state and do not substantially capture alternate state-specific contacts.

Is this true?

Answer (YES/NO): NO